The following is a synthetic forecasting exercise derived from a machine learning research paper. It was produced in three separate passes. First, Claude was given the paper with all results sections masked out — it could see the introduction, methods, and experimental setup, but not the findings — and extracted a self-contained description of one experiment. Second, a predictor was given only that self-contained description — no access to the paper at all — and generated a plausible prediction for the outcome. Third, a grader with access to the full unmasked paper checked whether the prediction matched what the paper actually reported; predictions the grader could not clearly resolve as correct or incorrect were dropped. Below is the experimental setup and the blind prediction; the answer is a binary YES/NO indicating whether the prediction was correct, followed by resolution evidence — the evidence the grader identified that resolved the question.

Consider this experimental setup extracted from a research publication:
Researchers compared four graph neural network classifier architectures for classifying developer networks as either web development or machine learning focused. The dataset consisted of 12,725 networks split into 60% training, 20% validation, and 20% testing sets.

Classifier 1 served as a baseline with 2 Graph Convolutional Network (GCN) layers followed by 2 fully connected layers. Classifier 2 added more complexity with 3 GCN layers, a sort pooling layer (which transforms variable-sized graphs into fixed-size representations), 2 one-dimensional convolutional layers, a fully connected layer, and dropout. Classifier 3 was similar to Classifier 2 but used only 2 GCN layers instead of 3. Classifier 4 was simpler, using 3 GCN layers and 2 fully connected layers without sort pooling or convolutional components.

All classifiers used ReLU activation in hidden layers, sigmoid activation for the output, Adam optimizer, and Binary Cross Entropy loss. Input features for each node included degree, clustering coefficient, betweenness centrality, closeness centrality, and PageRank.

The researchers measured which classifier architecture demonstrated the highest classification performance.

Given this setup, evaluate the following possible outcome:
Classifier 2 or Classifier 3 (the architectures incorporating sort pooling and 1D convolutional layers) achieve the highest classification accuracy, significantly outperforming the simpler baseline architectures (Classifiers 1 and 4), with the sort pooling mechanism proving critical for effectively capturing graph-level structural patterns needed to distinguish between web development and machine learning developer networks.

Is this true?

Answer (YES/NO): NO